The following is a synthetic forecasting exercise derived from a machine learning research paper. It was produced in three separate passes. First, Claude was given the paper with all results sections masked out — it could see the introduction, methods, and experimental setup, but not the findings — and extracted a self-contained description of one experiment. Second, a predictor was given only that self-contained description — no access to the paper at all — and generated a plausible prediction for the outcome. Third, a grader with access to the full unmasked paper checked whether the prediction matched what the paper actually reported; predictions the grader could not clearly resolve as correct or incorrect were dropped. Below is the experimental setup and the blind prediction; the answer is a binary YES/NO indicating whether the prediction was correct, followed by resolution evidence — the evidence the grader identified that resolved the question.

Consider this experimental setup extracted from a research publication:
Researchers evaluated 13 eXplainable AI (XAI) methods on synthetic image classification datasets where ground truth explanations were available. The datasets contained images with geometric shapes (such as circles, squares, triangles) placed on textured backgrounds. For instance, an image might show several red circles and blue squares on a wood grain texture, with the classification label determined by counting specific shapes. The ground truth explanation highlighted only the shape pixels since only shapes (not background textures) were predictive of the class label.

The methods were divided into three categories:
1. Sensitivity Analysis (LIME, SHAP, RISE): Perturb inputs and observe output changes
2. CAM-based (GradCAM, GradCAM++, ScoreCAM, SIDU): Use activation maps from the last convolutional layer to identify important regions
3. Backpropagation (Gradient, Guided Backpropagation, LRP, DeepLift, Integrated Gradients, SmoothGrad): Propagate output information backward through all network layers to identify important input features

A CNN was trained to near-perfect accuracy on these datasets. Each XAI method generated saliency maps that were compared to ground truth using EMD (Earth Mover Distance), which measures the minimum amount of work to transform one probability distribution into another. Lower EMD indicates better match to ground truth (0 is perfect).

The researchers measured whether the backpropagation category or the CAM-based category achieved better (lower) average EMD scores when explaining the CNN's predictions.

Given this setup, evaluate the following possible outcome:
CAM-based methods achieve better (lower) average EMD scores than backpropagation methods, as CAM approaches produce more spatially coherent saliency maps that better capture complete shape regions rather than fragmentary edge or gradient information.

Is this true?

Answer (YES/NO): NO